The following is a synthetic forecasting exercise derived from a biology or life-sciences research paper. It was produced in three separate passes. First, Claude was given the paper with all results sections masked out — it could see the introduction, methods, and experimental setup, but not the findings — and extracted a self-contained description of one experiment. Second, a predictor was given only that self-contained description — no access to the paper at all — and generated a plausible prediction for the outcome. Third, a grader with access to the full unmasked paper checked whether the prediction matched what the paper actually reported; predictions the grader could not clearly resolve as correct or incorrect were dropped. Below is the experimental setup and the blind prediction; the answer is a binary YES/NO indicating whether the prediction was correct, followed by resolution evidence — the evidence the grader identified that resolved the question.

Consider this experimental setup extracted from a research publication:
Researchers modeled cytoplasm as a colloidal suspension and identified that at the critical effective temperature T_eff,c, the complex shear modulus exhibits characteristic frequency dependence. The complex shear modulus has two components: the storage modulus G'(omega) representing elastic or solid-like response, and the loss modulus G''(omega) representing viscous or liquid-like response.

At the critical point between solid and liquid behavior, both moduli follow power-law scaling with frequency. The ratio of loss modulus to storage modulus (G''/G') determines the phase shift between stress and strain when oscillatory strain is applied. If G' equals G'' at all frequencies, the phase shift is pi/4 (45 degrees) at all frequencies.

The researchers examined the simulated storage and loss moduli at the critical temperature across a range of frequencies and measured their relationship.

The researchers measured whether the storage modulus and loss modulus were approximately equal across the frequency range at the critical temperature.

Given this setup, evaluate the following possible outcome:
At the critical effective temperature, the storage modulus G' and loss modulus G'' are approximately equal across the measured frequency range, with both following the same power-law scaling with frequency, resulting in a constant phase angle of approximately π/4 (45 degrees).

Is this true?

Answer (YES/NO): YES